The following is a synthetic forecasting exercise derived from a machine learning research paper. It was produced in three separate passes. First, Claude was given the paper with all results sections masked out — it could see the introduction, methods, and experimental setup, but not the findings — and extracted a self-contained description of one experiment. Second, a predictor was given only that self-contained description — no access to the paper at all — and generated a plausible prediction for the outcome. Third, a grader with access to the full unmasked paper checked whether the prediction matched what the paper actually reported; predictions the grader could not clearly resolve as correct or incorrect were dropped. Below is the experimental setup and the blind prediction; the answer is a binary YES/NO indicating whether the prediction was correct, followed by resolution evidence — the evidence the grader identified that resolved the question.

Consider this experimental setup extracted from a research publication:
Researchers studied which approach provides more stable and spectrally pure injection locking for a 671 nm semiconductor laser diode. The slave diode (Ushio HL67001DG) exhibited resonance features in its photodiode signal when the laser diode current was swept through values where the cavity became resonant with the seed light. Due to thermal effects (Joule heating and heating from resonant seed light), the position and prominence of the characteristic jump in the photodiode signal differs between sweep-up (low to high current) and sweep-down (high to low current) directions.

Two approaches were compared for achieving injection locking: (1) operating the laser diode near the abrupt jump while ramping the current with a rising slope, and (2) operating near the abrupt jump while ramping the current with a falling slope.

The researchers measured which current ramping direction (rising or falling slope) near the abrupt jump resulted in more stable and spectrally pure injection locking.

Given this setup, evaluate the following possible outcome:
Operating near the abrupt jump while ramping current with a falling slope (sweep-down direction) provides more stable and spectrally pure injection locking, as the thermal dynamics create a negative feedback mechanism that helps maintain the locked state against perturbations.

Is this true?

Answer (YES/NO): YES